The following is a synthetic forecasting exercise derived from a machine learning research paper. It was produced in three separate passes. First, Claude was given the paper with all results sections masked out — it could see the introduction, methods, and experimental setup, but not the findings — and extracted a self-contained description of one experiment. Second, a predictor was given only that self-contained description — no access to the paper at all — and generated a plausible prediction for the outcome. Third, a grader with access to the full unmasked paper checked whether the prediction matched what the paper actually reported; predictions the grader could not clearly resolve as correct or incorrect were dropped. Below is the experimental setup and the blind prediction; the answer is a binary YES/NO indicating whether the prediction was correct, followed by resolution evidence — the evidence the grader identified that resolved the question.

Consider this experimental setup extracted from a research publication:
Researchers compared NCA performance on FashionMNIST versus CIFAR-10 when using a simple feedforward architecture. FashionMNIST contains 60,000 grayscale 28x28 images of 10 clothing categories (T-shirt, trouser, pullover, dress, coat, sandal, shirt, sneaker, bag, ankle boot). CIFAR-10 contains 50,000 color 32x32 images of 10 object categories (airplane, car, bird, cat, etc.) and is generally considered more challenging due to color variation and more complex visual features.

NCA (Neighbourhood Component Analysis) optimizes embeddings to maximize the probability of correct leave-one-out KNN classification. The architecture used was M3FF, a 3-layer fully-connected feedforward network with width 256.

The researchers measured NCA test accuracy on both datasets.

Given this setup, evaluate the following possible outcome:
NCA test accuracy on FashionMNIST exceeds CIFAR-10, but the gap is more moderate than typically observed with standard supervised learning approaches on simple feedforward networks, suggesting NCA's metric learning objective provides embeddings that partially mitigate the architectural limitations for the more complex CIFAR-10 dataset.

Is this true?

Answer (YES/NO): NO